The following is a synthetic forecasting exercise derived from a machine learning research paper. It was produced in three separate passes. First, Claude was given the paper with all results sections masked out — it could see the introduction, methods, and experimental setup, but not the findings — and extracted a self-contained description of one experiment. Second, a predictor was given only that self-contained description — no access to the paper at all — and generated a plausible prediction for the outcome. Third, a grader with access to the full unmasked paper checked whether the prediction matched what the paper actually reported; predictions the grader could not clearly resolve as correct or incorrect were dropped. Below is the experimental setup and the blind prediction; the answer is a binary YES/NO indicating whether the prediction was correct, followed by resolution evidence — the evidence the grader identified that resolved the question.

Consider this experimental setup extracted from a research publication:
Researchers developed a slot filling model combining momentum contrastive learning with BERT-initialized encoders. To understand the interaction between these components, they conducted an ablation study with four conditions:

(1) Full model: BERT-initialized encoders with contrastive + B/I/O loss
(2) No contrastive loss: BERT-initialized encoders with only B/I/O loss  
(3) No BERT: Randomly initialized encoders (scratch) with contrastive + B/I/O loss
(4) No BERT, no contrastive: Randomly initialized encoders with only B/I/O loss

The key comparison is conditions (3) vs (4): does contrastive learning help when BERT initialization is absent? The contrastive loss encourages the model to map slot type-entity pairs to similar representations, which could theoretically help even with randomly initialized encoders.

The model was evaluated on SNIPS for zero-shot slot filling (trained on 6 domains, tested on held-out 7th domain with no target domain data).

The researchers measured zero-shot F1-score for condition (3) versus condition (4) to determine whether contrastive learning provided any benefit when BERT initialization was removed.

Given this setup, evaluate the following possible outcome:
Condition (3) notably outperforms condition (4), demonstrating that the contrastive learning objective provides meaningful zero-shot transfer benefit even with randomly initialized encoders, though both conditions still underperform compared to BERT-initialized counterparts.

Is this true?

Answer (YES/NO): NO